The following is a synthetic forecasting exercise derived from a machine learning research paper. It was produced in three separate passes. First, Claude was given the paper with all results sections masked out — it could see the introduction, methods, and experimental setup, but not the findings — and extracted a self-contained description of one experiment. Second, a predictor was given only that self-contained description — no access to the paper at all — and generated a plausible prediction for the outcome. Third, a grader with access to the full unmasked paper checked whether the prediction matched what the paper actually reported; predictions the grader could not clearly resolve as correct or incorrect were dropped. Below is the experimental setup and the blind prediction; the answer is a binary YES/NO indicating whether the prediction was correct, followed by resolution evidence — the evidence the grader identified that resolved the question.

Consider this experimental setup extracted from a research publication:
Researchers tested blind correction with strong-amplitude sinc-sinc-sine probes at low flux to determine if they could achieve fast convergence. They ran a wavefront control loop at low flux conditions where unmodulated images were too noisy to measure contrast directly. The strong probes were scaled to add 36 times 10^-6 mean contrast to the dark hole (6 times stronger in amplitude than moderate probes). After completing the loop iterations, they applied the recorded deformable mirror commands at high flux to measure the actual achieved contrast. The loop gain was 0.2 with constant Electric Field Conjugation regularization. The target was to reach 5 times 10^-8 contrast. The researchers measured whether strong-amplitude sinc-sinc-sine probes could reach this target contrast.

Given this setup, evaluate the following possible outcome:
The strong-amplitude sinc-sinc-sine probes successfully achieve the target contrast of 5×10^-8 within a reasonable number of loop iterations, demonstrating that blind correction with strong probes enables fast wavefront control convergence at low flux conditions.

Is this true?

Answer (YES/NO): NO